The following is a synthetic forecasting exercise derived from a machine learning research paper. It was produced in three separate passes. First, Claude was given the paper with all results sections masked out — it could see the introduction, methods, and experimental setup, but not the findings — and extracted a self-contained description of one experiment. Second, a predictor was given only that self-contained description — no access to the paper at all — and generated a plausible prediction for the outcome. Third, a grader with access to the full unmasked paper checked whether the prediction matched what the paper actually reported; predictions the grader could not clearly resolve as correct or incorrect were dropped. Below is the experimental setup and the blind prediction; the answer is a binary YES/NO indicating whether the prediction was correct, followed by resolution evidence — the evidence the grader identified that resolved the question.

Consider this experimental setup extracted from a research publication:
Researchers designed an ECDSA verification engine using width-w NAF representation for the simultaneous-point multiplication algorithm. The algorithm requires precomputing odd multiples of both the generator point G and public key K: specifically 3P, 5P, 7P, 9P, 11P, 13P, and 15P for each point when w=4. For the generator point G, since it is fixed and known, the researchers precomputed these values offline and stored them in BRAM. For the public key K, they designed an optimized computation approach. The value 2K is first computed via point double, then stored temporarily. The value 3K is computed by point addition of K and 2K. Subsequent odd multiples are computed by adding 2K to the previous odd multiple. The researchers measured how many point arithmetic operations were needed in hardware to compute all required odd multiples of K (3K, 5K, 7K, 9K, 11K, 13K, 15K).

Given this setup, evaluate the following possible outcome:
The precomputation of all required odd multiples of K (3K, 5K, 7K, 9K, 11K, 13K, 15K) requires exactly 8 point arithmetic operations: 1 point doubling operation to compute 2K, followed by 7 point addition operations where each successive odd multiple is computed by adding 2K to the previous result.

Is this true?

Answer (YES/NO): YES